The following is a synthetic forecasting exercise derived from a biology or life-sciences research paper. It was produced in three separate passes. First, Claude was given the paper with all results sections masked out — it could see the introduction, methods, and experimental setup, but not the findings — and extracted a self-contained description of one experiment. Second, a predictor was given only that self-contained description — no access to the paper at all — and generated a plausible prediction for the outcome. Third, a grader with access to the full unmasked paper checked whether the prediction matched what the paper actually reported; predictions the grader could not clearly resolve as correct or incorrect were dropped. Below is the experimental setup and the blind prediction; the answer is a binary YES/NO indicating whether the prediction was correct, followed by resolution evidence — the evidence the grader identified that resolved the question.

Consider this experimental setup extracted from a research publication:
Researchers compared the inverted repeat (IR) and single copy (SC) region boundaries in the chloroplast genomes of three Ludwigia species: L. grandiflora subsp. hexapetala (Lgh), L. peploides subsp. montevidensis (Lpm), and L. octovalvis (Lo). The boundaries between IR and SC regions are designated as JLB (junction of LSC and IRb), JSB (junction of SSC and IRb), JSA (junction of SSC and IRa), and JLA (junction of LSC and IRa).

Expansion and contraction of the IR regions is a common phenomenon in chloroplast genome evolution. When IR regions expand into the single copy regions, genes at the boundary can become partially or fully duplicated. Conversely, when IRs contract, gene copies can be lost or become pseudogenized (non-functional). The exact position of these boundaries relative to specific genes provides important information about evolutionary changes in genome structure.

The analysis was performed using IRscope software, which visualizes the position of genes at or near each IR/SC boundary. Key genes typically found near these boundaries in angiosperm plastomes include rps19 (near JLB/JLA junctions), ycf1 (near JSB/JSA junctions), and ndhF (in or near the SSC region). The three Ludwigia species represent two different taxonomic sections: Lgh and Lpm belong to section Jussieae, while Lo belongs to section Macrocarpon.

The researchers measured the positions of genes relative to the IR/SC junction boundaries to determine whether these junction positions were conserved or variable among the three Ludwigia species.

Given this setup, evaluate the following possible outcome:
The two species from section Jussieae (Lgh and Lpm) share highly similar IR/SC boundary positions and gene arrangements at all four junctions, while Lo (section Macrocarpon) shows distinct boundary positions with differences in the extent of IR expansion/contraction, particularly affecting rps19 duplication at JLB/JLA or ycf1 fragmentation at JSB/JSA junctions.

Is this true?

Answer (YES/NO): NO